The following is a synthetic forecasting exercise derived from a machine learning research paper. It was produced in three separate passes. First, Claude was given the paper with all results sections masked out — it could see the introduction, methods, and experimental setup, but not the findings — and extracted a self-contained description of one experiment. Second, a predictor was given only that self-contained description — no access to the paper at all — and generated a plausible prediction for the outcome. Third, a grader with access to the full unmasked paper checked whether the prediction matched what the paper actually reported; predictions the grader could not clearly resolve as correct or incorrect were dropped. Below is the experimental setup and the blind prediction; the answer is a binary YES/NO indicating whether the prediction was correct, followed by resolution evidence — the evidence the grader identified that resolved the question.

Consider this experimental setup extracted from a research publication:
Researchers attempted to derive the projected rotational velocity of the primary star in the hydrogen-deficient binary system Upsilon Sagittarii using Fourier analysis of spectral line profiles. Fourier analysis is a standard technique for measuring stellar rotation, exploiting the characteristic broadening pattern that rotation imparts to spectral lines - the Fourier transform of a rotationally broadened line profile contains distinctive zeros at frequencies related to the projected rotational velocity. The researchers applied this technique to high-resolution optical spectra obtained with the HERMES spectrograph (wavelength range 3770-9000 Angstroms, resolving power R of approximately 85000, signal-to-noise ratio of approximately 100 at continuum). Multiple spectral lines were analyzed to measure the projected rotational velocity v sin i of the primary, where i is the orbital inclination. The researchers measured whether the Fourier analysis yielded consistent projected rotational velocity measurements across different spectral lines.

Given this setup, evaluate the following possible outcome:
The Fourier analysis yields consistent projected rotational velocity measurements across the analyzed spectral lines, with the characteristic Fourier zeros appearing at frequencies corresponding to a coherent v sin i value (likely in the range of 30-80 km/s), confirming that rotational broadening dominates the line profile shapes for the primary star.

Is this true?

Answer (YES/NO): NO